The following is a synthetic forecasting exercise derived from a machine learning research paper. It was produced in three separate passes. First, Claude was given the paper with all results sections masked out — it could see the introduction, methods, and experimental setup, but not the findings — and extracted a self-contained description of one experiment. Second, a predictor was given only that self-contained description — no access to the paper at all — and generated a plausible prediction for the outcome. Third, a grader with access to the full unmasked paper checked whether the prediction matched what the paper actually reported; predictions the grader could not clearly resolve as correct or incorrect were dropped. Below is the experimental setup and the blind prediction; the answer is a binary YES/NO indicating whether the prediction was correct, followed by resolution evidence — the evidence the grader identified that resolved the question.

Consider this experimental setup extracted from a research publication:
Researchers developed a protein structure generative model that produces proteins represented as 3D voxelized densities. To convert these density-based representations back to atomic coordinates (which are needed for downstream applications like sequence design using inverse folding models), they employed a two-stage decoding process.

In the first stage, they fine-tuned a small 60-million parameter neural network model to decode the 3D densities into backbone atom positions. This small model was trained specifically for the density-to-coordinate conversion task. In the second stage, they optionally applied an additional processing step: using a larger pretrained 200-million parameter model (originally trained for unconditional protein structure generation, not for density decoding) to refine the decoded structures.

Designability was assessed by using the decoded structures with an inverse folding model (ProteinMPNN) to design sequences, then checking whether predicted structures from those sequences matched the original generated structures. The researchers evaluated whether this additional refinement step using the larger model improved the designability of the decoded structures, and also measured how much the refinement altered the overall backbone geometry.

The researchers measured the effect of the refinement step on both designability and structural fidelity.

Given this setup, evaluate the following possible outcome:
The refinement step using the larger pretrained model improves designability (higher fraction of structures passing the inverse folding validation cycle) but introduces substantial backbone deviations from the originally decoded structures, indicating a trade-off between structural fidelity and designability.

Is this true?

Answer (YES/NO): NO